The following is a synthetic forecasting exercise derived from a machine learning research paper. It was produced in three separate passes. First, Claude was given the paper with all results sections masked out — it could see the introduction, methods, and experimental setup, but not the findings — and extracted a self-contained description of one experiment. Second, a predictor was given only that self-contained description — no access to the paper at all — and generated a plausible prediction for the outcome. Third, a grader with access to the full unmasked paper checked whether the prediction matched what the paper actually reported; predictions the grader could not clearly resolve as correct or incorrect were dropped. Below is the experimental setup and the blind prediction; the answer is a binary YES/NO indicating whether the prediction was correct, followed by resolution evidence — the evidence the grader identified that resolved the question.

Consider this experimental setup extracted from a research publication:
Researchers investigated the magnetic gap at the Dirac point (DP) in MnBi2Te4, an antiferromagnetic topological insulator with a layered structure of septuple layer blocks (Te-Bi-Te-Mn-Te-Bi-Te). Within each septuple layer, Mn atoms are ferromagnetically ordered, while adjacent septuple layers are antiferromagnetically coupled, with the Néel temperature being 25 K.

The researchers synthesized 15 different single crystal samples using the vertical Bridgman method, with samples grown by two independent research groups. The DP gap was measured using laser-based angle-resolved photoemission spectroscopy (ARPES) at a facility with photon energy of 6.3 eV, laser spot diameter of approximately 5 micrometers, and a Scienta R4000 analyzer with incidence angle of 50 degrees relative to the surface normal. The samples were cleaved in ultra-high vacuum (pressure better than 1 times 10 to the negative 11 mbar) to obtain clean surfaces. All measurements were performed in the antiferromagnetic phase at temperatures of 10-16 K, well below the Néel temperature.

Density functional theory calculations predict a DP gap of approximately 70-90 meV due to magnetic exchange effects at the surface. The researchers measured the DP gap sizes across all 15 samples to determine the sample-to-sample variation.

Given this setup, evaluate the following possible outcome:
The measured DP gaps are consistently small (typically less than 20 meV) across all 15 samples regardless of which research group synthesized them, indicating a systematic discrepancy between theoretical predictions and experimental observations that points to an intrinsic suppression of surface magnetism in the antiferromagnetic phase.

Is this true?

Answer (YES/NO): NO